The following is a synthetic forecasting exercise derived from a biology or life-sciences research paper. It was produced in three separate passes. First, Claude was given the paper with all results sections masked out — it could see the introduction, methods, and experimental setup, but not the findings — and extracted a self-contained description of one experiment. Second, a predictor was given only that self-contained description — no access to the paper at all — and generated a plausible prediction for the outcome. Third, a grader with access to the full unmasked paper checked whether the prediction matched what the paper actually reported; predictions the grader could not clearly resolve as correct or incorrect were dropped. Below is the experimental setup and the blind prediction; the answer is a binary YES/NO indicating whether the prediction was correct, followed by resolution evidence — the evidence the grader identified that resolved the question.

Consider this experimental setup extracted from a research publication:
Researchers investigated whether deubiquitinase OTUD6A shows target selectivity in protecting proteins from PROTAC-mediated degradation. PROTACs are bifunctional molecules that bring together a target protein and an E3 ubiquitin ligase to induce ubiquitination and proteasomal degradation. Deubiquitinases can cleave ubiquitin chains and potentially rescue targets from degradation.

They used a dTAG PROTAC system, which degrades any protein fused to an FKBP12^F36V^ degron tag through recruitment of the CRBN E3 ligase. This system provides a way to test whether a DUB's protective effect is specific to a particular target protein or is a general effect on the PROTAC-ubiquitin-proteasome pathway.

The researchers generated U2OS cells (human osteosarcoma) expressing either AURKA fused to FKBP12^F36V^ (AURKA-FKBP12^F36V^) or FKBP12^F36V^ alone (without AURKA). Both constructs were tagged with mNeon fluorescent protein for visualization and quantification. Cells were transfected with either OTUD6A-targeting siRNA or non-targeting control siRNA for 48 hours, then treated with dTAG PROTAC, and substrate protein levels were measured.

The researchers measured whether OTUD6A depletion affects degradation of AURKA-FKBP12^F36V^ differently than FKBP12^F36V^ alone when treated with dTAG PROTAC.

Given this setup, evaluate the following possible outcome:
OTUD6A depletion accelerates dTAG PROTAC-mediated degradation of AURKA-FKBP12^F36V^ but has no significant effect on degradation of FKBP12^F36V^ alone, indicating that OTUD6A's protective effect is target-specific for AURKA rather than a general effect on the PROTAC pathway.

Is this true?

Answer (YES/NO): YES